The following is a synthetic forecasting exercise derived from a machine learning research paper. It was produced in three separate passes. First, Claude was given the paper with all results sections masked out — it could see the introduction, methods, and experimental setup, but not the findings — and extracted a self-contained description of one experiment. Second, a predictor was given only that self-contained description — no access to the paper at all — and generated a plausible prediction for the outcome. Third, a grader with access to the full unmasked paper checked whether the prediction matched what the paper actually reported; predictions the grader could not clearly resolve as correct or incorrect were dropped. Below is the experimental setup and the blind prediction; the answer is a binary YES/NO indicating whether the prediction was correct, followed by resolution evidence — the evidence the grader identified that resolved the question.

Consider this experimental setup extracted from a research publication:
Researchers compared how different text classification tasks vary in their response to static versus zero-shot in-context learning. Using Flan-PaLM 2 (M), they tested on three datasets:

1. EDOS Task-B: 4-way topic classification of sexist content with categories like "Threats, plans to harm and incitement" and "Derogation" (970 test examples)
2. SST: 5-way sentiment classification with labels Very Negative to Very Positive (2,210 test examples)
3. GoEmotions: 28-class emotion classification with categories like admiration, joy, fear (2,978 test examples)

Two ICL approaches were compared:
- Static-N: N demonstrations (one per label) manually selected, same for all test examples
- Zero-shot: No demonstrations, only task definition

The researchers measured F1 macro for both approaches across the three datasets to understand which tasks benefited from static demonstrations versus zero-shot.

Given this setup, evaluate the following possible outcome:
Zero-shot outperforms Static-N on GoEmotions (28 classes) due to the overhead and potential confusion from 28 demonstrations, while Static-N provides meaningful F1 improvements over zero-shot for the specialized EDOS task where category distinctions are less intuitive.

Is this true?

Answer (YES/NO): NO